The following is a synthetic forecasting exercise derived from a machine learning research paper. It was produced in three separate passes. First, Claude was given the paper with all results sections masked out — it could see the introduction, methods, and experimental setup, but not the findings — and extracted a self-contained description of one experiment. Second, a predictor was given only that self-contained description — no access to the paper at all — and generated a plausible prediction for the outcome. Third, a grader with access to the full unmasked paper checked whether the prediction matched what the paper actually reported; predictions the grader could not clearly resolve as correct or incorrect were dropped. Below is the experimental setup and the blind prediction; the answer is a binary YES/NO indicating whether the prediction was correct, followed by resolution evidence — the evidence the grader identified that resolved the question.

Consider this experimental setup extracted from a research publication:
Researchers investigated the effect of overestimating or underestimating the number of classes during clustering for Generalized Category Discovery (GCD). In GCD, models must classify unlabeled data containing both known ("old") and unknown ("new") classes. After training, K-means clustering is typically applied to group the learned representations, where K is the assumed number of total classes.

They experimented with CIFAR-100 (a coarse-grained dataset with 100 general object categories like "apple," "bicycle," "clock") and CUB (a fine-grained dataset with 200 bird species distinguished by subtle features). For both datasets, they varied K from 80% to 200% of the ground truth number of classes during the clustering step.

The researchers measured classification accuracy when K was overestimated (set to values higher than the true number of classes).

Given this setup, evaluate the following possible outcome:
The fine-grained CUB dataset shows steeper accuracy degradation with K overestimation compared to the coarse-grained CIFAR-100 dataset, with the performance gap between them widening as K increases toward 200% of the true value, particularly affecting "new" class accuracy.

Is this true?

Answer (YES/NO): NO